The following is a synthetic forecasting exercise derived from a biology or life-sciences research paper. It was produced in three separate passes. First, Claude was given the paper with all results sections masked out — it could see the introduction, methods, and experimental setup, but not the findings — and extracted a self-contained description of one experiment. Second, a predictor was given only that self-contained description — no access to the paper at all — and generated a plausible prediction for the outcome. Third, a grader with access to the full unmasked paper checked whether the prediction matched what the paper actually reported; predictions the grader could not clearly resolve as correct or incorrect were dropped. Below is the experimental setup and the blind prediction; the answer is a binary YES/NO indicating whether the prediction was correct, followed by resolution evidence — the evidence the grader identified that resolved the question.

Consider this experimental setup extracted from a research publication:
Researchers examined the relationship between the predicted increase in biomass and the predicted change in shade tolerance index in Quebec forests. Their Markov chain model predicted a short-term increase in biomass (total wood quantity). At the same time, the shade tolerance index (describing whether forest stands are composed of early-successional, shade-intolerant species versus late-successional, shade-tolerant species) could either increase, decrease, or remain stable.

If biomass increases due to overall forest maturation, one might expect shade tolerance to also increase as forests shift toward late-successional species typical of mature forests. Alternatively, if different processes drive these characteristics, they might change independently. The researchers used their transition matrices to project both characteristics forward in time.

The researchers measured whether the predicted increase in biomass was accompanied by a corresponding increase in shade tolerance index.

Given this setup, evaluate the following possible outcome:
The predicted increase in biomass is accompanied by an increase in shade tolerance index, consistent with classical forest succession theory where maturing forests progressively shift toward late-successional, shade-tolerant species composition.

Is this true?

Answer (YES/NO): NO